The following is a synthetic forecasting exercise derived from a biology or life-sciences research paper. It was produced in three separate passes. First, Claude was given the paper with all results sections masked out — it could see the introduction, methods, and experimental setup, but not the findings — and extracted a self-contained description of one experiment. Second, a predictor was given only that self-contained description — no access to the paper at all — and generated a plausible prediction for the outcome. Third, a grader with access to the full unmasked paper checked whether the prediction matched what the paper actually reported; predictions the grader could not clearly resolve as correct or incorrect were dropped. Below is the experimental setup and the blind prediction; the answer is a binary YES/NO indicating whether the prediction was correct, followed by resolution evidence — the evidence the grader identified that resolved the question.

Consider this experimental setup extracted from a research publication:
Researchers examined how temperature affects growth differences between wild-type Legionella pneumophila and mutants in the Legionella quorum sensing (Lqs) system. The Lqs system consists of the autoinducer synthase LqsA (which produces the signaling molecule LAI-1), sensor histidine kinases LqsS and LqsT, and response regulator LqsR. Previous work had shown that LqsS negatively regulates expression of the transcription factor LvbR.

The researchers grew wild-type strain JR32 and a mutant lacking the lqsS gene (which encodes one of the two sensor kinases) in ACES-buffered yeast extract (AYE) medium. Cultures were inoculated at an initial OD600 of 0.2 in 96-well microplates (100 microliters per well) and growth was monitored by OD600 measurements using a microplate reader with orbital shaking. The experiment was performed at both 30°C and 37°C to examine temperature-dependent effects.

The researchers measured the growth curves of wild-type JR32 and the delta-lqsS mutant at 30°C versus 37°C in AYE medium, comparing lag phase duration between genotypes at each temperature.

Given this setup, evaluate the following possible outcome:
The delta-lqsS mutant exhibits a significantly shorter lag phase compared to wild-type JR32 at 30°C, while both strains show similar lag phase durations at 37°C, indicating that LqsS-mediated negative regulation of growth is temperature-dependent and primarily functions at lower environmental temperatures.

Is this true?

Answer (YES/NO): NO